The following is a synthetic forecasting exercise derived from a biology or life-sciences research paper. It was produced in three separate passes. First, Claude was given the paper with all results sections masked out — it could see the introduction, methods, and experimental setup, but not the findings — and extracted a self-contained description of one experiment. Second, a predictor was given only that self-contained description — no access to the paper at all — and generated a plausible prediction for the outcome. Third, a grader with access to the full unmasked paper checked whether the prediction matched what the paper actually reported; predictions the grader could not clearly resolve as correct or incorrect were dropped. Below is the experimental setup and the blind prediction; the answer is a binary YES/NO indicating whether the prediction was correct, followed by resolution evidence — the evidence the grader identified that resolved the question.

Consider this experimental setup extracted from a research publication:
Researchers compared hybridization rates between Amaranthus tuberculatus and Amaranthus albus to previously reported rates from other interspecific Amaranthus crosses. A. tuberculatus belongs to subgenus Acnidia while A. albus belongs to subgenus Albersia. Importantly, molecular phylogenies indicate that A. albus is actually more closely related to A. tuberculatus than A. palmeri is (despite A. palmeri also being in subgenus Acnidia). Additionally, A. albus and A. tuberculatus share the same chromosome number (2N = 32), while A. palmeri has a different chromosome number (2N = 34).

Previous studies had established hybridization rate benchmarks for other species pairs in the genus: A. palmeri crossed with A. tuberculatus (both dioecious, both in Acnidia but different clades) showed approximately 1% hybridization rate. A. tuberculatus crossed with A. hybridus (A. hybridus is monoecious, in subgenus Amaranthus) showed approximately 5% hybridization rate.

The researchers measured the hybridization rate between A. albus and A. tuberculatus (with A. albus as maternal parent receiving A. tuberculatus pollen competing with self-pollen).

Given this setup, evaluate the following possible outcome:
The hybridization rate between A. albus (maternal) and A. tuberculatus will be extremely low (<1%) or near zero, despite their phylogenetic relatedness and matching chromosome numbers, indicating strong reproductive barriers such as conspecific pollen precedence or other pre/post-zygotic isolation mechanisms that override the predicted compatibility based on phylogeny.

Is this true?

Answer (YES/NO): YES